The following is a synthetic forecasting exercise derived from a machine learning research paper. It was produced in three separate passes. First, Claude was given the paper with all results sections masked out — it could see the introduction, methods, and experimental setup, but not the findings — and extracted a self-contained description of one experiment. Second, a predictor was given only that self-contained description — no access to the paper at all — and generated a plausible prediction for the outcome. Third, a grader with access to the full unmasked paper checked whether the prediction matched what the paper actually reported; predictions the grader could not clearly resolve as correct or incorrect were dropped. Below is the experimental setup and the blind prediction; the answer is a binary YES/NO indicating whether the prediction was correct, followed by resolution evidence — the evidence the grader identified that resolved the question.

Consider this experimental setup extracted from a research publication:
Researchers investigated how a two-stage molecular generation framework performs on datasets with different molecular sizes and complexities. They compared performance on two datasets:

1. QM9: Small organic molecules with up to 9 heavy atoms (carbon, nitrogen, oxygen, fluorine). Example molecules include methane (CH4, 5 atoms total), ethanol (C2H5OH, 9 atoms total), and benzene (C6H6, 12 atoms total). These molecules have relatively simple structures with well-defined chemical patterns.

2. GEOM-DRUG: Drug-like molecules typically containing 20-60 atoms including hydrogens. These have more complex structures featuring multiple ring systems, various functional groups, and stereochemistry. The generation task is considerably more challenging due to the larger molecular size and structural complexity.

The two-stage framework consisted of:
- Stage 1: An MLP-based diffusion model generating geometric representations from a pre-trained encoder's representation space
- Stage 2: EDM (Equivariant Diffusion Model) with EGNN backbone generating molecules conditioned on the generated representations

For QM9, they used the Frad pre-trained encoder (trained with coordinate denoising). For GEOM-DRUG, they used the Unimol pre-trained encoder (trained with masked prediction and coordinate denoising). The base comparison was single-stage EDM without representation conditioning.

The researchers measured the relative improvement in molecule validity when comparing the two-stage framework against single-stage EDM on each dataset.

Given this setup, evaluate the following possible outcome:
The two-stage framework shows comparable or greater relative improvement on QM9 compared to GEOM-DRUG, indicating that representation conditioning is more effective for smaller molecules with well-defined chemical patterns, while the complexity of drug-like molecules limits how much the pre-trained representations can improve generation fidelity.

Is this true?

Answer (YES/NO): NO